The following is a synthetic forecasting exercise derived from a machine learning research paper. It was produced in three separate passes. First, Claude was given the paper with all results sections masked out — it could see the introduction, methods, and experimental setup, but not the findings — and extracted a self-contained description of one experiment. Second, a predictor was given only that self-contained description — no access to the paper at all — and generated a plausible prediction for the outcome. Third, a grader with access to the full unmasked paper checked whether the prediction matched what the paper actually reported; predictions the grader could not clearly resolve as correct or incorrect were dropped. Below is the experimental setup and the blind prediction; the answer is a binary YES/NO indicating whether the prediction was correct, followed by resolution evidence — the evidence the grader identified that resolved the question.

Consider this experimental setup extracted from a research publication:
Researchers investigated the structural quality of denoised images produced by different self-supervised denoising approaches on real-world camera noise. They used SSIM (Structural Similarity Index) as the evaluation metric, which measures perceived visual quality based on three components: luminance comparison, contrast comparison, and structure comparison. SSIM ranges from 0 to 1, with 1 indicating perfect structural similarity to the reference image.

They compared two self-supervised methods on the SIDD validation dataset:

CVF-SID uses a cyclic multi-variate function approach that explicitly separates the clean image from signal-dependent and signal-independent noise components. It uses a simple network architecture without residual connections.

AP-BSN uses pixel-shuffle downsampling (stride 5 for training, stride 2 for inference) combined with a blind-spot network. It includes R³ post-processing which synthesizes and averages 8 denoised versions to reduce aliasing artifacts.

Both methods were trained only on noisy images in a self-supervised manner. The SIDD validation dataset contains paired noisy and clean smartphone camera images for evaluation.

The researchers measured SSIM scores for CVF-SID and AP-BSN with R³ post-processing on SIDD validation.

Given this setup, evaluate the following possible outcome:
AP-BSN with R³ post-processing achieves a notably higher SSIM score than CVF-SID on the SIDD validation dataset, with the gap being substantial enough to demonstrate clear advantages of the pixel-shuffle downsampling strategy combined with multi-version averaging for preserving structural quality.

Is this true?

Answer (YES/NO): NO